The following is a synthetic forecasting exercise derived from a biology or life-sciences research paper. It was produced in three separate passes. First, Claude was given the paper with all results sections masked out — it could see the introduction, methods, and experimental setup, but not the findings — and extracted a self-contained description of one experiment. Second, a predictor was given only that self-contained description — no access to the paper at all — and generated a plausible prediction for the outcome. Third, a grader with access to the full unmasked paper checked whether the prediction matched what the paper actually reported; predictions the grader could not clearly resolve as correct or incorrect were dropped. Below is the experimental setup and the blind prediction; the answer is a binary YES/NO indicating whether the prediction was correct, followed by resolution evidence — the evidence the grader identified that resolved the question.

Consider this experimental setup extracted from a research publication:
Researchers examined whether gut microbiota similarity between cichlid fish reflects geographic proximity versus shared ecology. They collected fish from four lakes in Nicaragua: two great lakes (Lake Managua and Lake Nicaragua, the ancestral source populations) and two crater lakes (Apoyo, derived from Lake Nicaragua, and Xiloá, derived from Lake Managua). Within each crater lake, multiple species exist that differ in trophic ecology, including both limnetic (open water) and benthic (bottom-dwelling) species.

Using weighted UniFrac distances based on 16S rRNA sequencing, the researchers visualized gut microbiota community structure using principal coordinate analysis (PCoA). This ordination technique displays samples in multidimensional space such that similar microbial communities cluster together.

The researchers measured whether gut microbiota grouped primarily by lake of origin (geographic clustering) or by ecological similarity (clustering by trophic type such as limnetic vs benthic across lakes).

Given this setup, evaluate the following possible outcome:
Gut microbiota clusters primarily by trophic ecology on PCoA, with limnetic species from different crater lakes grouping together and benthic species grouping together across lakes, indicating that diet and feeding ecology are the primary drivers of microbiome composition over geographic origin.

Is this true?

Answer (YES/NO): NO